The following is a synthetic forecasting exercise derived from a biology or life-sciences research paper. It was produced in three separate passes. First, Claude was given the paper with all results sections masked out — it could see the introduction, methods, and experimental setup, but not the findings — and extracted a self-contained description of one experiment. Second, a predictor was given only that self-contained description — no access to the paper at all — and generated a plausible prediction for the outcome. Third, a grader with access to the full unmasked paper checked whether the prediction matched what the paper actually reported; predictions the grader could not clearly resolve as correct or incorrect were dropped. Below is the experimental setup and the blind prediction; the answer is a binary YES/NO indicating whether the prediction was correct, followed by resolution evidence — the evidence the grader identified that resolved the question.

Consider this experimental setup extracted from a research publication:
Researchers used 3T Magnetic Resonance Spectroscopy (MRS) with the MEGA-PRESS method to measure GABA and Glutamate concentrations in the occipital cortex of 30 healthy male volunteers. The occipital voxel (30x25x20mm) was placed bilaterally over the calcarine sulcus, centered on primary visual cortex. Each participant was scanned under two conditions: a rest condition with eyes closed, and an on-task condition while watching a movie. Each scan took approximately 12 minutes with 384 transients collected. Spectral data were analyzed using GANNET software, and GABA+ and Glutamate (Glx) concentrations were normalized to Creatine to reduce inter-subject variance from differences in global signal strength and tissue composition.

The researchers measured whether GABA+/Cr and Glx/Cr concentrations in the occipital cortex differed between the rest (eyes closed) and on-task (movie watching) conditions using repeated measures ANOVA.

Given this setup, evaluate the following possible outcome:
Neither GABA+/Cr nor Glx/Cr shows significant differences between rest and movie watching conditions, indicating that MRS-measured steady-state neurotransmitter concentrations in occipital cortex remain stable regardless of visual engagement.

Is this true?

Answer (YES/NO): YES